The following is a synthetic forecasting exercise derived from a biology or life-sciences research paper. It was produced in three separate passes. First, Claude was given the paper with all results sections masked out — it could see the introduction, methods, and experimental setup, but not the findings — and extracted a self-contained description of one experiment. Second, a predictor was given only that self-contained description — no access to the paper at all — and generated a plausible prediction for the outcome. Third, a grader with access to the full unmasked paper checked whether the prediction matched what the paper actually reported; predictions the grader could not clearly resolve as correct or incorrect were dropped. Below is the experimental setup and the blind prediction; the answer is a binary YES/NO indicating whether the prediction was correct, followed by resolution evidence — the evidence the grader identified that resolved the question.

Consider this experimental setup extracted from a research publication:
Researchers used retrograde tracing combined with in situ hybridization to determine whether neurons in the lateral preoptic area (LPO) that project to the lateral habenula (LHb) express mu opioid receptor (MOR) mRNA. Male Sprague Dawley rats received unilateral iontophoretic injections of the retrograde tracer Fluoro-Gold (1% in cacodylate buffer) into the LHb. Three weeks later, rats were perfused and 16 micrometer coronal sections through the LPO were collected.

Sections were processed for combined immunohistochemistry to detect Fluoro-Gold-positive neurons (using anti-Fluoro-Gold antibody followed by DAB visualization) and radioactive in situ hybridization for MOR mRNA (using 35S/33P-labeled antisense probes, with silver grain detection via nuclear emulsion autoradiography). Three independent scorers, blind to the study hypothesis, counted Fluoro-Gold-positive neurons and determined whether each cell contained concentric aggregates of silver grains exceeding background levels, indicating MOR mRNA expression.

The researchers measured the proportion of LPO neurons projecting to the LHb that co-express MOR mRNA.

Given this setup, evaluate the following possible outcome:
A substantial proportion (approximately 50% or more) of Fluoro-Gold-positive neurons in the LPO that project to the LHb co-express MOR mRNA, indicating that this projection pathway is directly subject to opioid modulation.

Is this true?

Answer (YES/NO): NO